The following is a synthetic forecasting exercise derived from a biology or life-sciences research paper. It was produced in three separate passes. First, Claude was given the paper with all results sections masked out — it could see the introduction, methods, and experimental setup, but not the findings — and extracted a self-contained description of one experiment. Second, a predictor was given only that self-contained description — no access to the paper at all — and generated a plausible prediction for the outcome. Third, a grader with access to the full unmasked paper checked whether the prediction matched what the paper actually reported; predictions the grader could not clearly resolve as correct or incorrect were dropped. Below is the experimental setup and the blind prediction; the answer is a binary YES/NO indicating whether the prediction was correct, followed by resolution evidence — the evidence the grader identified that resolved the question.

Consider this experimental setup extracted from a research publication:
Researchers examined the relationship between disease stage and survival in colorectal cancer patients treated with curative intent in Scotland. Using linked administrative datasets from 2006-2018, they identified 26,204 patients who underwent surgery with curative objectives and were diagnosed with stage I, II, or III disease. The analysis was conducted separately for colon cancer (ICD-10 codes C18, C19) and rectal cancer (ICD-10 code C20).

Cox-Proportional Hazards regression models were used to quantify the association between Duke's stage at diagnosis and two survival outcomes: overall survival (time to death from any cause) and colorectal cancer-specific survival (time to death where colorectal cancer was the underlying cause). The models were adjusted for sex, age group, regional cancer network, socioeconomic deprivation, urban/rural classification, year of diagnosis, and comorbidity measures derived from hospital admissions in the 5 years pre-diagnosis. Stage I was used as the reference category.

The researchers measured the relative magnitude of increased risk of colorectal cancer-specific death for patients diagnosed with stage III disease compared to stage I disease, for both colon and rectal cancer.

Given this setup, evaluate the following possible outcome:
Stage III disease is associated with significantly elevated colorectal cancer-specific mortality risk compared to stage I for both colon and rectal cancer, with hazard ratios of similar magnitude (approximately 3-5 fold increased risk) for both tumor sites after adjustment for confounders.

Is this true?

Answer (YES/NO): NO